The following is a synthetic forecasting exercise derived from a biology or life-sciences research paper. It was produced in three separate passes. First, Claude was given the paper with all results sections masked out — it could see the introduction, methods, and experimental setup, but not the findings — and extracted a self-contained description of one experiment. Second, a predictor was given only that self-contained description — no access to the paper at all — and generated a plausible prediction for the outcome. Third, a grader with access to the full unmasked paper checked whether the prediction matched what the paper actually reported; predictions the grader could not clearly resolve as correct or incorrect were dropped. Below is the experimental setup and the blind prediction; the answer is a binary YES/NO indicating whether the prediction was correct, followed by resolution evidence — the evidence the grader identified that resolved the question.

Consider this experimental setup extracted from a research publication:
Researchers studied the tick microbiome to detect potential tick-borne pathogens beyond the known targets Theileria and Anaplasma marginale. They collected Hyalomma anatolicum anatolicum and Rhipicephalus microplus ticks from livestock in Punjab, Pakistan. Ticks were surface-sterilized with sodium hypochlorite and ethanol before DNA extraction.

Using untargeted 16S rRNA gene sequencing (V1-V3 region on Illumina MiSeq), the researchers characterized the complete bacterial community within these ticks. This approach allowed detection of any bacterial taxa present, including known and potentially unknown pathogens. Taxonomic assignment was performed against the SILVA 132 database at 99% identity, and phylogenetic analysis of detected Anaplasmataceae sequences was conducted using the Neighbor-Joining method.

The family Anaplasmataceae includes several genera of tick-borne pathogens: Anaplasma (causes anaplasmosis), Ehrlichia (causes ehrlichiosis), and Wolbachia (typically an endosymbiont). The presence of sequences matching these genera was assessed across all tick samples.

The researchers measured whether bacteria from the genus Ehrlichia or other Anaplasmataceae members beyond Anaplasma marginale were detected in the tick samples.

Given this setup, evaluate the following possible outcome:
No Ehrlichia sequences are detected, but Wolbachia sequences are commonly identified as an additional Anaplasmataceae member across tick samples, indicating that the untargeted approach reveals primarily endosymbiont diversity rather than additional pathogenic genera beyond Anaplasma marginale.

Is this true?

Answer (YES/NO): NO